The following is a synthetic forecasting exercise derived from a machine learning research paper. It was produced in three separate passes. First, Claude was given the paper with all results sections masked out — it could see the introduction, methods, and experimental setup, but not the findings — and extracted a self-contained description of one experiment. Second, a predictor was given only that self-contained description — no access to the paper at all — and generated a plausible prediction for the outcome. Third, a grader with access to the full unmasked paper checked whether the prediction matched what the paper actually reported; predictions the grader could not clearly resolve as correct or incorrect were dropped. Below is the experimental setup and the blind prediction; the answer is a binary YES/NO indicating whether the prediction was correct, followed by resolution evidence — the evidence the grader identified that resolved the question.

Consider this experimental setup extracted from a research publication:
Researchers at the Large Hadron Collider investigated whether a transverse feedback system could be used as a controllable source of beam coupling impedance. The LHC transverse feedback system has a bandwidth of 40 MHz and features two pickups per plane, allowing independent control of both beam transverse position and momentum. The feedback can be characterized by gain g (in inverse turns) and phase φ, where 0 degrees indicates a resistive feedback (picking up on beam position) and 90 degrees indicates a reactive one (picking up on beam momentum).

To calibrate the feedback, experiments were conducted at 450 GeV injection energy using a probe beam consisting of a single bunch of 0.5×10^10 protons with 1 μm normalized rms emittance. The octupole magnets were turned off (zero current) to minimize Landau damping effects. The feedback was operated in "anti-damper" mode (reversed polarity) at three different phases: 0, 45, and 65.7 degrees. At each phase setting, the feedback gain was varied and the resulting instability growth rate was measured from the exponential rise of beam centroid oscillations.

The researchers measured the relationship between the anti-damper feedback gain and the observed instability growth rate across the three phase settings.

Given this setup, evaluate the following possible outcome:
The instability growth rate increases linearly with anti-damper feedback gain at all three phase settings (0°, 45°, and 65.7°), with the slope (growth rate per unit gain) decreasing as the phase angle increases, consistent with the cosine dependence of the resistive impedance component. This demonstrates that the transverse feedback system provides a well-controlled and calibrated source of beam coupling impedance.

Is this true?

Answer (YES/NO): YES